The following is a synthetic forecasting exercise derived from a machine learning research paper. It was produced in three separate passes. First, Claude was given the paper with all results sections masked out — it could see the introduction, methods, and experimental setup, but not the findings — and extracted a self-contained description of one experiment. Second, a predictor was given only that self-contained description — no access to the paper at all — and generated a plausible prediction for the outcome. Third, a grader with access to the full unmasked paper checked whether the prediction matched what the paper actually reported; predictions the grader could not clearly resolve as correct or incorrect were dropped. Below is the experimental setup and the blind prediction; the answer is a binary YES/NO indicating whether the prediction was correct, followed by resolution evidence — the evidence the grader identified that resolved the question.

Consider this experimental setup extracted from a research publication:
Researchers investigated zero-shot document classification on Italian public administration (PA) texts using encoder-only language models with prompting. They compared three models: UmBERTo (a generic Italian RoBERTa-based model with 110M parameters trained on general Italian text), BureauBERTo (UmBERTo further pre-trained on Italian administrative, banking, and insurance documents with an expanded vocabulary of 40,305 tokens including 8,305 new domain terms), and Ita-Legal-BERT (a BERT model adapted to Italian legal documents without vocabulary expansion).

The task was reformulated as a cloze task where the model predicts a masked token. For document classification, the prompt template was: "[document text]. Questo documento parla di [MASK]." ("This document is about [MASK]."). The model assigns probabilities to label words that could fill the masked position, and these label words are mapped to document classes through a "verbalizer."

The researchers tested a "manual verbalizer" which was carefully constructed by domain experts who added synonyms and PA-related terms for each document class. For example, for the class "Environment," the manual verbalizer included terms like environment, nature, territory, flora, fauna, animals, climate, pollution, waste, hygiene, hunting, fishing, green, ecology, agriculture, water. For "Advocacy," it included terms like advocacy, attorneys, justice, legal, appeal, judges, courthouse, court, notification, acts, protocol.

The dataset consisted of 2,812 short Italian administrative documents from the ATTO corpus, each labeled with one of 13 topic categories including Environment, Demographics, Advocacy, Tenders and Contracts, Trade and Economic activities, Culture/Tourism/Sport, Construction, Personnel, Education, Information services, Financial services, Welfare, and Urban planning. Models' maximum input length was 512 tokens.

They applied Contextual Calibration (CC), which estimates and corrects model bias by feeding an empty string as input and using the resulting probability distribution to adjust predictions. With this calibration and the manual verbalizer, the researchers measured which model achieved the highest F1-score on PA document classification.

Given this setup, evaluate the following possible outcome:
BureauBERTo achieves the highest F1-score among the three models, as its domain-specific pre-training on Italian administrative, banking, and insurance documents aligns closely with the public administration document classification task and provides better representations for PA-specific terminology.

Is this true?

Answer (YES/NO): NO